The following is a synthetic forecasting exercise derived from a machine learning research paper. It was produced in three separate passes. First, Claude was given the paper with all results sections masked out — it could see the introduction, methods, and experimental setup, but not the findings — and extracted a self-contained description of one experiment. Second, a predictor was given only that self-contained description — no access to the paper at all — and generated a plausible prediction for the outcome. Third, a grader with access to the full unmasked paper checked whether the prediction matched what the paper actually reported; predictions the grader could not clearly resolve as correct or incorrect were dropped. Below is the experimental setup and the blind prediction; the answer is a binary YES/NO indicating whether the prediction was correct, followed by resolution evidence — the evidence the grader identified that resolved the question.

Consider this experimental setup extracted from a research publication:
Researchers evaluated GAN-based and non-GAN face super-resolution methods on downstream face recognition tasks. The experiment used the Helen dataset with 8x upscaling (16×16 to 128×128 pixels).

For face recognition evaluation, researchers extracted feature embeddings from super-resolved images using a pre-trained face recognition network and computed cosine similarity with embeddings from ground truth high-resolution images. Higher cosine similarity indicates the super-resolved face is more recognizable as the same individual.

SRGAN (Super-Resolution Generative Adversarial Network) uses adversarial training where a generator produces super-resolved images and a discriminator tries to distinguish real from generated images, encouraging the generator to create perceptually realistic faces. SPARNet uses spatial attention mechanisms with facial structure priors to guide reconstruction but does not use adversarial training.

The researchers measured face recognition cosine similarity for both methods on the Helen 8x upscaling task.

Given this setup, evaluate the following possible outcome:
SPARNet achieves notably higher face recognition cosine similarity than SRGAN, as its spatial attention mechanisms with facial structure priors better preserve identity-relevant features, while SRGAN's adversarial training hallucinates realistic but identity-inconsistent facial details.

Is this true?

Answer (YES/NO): YES